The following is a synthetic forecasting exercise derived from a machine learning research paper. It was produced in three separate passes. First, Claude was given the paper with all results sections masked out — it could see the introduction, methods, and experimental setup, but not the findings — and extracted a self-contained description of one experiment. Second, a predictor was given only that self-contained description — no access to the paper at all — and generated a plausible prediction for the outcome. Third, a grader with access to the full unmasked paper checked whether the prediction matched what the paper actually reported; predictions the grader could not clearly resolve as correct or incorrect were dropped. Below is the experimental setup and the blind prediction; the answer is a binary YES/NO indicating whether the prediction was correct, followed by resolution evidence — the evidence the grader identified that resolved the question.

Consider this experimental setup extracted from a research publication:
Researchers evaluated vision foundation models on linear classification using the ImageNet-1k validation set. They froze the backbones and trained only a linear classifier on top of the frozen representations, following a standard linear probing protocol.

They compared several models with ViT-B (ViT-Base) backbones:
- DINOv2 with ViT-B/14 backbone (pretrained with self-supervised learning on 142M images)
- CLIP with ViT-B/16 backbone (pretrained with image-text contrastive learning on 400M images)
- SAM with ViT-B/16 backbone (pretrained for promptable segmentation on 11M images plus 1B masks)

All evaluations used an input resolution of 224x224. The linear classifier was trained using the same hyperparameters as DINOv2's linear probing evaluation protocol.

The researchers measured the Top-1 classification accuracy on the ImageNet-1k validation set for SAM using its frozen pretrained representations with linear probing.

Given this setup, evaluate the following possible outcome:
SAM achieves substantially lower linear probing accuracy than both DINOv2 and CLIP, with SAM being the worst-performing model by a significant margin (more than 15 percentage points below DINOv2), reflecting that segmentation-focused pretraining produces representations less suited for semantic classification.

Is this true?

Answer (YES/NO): YES